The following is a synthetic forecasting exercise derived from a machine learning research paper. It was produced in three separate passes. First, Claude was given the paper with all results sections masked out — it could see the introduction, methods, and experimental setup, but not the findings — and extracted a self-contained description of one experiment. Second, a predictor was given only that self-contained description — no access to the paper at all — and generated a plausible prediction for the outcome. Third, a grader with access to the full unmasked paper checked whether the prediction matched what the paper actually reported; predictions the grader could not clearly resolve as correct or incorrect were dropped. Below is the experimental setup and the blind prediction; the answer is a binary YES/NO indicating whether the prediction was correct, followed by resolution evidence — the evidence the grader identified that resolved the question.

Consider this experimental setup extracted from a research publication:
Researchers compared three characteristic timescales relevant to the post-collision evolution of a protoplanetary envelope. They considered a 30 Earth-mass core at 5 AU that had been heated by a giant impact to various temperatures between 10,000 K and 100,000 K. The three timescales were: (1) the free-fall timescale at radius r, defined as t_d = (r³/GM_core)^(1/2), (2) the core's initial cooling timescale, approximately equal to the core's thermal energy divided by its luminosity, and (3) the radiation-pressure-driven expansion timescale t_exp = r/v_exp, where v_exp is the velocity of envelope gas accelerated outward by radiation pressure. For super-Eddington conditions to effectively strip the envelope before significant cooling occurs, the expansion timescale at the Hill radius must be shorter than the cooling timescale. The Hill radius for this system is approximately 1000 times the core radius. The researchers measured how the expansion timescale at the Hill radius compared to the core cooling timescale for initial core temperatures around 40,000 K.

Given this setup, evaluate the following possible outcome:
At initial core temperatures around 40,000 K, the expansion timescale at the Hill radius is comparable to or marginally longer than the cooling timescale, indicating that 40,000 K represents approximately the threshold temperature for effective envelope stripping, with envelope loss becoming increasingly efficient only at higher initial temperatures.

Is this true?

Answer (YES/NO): NO